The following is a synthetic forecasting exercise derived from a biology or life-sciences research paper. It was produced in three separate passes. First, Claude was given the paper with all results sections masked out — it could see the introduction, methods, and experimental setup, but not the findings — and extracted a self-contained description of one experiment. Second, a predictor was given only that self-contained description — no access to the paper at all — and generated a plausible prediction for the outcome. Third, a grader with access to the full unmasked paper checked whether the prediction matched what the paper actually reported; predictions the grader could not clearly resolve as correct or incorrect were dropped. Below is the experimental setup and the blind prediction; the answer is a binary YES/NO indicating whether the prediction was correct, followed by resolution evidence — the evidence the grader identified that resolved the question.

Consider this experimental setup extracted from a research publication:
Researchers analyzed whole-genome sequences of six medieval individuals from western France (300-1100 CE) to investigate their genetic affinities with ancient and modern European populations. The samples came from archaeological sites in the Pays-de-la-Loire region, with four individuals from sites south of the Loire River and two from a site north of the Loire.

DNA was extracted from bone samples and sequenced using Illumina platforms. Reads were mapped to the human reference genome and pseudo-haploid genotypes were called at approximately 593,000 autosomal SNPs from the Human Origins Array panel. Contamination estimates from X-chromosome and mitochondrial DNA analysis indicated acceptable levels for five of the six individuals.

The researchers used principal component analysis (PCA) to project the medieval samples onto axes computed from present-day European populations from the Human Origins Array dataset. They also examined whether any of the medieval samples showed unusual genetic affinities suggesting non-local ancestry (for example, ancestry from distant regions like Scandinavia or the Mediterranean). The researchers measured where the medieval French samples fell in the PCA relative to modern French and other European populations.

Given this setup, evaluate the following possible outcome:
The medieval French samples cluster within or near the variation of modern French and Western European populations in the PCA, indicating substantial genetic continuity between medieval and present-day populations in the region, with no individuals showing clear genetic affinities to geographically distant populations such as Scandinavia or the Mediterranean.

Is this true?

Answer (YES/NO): NO